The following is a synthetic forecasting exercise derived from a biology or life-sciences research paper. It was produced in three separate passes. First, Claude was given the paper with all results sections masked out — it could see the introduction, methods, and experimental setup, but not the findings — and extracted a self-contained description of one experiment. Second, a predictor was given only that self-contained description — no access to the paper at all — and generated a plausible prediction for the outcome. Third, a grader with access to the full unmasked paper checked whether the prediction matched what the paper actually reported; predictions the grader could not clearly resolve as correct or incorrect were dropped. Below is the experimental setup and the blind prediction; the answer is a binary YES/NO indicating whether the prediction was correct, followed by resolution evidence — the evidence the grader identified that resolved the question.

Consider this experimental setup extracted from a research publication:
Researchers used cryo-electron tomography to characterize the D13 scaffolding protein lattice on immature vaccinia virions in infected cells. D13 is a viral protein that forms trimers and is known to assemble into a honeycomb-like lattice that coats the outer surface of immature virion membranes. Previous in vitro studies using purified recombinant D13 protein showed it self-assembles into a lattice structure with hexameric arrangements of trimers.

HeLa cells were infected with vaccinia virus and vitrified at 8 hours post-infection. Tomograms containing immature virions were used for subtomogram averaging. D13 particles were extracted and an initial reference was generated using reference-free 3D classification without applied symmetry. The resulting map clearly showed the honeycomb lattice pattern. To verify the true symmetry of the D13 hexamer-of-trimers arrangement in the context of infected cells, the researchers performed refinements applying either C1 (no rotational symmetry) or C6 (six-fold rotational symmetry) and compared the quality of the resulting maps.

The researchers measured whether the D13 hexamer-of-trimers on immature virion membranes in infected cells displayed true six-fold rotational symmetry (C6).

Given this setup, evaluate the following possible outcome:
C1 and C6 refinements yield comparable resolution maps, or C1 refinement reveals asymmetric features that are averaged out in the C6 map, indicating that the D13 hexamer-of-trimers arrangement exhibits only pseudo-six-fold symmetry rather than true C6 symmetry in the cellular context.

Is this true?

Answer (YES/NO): NO